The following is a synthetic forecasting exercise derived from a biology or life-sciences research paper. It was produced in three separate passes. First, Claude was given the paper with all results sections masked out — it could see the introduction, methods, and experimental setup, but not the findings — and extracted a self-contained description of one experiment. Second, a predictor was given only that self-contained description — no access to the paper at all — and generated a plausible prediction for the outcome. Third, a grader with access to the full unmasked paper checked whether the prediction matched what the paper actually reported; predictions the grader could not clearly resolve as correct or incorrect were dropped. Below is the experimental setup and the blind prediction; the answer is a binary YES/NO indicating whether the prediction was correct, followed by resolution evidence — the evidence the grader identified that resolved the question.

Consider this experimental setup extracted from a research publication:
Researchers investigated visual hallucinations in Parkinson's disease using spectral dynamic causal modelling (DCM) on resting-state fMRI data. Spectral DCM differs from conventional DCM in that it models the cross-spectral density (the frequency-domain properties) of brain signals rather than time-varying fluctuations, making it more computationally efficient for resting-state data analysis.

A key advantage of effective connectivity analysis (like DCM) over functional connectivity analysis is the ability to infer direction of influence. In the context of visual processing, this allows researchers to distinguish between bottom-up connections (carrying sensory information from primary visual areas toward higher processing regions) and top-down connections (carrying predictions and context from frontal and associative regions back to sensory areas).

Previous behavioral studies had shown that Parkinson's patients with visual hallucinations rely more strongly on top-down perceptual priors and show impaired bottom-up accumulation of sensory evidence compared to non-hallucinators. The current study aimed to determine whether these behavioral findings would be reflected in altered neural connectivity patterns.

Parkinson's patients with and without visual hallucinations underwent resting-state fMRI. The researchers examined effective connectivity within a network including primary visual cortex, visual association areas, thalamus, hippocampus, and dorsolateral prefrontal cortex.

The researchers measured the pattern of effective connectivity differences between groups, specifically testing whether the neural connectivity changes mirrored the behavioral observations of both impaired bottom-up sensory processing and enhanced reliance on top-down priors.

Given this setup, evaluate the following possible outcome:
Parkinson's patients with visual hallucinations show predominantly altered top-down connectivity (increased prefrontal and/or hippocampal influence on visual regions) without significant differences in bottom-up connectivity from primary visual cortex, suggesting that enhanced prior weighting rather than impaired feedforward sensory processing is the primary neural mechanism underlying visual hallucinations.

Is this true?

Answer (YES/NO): NO